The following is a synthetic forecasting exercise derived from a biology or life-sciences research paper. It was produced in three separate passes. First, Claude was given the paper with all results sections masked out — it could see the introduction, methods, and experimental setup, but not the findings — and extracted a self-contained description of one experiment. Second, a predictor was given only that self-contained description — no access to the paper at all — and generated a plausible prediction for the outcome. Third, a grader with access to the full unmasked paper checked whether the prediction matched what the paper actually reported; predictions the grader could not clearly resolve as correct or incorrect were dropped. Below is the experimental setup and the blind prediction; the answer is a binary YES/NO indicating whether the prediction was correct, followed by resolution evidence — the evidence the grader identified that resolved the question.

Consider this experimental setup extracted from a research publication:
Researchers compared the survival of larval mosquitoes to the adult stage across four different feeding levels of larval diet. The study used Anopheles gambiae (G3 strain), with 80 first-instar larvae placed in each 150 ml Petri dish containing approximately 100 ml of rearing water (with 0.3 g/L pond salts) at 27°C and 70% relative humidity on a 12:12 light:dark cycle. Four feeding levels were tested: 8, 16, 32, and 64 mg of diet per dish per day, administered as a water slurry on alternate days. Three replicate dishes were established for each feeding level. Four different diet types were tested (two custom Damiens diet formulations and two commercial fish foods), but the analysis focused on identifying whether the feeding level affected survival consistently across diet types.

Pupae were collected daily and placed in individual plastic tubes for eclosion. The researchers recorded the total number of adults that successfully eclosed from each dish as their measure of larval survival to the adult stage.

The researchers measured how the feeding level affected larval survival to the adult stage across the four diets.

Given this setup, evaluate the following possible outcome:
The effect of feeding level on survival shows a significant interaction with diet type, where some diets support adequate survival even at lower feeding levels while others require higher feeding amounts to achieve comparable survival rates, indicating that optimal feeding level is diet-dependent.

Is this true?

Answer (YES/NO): NO